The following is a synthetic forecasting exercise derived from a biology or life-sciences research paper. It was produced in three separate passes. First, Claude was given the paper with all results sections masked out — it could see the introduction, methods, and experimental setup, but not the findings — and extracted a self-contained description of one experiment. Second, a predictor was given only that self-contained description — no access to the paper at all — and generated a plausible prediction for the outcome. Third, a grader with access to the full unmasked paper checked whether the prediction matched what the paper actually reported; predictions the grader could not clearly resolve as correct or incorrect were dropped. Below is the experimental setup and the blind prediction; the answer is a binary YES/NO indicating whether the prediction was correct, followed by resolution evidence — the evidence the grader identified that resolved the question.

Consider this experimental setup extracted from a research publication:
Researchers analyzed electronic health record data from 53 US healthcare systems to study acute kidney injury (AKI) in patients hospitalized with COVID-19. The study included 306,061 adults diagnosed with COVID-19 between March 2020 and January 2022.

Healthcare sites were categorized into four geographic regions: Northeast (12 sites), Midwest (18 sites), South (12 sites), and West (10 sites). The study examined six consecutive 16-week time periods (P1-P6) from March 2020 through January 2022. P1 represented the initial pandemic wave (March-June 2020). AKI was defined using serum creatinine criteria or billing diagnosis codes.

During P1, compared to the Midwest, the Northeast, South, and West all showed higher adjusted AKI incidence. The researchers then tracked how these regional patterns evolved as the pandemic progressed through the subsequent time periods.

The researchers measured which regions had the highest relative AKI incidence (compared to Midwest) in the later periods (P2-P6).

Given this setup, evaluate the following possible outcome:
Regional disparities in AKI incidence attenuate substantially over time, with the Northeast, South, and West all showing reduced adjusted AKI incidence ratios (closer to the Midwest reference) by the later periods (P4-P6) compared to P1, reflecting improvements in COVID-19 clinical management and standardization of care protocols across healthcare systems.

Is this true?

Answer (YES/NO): NO